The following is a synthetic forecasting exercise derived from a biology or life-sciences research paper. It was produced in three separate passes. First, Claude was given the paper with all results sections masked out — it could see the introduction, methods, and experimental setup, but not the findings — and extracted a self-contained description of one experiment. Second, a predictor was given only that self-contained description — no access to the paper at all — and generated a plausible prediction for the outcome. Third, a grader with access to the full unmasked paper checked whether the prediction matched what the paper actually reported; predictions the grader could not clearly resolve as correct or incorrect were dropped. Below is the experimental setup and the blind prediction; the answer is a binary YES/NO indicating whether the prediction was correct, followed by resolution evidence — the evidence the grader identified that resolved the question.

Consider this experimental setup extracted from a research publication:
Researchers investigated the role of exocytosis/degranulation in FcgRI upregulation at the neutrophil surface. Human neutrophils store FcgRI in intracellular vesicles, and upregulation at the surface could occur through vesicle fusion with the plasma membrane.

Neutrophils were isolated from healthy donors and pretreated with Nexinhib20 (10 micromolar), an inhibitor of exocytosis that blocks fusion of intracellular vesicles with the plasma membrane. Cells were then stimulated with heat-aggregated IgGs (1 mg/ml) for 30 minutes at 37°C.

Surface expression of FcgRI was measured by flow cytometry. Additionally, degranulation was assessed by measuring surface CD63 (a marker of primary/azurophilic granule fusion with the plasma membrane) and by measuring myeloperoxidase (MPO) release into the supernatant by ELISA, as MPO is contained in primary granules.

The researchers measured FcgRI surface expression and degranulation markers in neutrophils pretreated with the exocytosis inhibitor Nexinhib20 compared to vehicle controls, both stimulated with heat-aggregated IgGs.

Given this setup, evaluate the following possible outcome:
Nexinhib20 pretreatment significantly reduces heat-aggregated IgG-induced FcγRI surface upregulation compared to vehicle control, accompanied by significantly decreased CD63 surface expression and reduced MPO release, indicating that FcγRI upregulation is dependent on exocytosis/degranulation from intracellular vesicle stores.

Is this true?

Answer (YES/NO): YES